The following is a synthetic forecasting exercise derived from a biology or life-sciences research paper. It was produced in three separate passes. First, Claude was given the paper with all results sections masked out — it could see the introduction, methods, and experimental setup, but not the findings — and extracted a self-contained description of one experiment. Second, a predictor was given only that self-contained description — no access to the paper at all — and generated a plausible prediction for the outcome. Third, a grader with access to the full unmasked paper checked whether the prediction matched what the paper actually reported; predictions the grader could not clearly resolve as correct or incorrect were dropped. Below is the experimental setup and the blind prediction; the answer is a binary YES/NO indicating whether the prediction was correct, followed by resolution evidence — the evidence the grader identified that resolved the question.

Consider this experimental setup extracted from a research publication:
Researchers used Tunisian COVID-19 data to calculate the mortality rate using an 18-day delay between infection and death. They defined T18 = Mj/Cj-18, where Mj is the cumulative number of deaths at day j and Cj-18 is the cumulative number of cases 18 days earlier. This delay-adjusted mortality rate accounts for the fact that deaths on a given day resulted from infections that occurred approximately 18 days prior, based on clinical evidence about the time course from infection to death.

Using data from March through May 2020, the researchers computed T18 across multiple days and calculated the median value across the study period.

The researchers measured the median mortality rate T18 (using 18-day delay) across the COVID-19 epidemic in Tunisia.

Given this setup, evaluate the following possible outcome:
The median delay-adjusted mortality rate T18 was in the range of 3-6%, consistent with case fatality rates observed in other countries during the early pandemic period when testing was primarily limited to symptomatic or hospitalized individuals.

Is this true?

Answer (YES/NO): NO